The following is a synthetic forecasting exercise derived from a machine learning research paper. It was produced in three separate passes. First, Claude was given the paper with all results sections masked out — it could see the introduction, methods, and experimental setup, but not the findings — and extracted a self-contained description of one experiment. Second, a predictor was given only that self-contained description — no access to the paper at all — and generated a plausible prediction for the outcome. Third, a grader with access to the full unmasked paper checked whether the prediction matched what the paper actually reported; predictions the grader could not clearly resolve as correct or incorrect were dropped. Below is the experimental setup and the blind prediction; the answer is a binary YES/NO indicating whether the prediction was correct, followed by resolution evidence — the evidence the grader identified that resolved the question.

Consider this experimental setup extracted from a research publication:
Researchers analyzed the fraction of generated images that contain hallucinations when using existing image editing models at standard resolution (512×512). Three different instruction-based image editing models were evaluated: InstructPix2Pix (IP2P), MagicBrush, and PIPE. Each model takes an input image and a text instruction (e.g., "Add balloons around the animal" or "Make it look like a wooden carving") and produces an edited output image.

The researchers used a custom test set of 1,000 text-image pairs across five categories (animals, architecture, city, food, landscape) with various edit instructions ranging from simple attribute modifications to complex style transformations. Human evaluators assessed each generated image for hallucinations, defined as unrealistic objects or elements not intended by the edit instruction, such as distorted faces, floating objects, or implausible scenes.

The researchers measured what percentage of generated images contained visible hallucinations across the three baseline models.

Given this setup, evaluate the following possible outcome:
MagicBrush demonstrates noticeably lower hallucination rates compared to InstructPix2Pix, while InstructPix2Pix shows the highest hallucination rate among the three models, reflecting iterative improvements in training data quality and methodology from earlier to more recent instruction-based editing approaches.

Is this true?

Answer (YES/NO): NO